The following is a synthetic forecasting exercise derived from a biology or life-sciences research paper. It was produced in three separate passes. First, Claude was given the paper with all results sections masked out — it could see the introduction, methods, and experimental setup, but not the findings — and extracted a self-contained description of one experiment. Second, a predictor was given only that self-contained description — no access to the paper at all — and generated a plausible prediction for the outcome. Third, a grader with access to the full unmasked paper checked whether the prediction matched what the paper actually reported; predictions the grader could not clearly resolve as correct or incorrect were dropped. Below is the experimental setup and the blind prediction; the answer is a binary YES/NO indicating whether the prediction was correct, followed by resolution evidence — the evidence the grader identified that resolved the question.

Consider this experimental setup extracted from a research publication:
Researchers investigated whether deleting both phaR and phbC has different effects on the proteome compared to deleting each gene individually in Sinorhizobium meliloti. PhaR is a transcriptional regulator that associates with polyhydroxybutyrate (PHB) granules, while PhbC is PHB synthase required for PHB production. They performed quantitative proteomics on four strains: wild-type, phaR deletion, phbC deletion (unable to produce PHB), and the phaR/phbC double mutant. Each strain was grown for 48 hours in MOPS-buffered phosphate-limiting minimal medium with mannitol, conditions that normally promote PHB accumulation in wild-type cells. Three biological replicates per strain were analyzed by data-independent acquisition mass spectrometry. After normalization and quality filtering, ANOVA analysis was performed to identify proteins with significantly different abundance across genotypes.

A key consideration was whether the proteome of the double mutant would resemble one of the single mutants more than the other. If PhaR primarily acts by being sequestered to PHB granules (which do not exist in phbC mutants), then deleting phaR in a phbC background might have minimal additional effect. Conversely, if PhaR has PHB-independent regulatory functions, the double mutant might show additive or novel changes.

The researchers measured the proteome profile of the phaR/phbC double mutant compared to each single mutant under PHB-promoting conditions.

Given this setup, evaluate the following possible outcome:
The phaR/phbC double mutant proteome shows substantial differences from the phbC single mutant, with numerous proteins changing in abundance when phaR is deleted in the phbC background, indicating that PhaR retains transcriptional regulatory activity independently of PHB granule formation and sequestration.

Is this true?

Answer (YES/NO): YES